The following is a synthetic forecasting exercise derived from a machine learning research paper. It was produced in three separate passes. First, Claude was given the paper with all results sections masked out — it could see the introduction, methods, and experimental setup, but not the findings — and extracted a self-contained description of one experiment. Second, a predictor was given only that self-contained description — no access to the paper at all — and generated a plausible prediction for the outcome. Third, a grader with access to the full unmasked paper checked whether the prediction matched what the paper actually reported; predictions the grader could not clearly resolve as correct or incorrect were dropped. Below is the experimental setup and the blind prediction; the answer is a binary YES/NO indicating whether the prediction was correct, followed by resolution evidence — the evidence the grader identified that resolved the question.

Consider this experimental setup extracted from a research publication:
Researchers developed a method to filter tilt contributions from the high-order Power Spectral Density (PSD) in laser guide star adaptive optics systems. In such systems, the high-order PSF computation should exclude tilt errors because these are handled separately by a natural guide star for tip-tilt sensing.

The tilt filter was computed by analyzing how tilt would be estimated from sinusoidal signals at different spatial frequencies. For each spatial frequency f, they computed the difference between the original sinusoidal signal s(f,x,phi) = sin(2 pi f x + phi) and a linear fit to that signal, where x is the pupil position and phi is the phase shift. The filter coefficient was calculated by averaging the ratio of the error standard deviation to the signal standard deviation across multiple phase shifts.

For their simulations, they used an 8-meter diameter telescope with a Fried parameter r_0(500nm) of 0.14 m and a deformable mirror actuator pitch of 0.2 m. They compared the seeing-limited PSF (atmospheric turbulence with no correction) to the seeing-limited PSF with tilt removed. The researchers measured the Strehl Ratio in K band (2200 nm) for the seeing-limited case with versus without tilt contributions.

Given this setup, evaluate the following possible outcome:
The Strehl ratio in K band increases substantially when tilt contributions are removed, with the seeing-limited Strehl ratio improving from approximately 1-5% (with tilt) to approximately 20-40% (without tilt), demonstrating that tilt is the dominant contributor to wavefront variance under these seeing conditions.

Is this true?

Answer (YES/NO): NO